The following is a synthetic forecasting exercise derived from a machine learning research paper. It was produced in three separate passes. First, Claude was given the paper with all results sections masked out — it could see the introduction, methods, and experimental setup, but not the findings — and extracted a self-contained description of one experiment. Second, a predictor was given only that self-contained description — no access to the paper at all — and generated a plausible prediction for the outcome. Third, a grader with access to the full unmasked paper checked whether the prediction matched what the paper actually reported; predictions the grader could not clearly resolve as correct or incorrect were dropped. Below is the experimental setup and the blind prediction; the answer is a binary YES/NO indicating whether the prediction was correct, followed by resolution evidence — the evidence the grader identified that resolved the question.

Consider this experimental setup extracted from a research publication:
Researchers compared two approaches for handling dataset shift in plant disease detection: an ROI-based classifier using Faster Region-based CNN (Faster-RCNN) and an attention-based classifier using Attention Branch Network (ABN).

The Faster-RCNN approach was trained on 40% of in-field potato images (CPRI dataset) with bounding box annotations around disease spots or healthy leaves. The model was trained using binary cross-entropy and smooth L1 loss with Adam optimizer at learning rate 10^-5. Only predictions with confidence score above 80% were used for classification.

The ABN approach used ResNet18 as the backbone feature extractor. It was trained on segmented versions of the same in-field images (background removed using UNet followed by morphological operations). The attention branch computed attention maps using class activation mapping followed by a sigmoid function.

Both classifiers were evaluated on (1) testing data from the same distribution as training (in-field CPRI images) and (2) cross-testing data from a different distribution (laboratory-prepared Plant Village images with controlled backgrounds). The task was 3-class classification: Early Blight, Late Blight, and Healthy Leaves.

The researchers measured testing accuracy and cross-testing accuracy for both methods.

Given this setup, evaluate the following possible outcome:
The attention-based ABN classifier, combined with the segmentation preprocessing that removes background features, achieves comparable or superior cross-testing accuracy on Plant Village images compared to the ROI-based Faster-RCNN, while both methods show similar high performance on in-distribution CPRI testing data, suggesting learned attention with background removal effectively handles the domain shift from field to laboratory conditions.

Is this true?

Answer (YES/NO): YES